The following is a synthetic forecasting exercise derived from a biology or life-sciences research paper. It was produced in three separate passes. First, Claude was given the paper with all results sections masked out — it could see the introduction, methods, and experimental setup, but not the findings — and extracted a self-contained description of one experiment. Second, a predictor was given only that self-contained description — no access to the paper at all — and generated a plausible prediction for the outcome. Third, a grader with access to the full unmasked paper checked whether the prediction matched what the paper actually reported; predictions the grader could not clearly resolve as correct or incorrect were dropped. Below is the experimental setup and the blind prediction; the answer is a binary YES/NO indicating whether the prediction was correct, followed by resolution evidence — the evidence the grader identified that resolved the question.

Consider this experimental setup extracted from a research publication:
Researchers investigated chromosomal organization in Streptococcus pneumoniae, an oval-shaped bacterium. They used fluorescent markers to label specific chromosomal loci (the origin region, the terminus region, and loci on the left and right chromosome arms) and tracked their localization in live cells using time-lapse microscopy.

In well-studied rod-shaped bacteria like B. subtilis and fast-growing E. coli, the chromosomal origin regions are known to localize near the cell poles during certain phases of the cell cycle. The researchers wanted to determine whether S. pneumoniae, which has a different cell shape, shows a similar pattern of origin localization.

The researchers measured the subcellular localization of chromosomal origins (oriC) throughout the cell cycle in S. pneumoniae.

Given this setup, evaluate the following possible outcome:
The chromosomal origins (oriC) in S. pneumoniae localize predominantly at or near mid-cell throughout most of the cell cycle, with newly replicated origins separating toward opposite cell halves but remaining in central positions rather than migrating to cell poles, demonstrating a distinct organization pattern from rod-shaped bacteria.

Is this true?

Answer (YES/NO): YES